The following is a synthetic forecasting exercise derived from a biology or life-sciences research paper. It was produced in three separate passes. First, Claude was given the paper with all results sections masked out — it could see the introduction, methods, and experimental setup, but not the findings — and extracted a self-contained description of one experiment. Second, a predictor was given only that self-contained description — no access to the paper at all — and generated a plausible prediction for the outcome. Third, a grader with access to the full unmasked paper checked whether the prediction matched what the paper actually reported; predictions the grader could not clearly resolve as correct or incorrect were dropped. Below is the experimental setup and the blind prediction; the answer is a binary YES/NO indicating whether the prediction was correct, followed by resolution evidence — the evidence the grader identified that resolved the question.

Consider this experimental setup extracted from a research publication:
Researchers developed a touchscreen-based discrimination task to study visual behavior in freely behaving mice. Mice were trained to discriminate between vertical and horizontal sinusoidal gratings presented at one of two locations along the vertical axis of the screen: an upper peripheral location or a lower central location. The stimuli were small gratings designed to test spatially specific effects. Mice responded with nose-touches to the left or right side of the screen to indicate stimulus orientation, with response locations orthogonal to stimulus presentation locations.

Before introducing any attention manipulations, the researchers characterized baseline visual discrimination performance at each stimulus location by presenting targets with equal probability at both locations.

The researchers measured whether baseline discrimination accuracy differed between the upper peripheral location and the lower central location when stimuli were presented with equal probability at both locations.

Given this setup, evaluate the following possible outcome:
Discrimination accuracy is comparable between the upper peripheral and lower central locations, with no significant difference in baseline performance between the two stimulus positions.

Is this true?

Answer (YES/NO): NO